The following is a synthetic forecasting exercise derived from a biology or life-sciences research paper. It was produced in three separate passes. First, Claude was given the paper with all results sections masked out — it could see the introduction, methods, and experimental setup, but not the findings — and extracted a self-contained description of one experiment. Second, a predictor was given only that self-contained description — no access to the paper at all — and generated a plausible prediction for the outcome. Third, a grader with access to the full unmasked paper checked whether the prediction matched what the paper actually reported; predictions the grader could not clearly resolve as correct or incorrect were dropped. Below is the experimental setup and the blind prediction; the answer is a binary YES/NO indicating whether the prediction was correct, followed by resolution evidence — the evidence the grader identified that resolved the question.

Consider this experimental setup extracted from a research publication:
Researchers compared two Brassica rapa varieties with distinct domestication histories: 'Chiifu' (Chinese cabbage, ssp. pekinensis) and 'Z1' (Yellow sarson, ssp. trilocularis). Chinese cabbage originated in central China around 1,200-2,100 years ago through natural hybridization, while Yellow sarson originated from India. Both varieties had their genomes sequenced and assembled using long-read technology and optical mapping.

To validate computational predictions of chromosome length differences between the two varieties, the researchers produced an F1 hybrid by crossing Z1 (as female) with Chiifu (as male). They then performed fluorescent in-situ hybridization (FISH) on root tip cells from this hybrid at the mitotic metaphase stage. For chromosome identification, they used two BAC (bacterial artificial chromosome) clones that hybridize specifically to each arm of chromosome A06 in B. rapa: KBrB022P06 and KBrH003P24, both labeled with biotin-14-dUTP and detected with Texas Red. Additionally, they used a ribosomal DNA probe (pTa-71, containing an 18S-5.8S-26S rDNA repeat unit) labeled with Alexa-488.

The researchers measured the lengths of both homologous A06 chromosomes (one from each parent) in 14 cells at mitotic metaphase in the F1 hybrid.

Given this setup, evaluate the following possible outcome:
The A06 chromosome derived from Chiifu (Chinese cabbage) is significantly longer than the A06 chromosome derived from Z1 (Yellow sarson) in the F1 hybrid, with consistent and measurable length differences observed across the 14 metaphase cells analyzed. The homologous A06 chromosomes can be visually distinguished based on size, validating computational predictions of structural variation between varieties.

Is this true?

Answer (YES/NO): NO